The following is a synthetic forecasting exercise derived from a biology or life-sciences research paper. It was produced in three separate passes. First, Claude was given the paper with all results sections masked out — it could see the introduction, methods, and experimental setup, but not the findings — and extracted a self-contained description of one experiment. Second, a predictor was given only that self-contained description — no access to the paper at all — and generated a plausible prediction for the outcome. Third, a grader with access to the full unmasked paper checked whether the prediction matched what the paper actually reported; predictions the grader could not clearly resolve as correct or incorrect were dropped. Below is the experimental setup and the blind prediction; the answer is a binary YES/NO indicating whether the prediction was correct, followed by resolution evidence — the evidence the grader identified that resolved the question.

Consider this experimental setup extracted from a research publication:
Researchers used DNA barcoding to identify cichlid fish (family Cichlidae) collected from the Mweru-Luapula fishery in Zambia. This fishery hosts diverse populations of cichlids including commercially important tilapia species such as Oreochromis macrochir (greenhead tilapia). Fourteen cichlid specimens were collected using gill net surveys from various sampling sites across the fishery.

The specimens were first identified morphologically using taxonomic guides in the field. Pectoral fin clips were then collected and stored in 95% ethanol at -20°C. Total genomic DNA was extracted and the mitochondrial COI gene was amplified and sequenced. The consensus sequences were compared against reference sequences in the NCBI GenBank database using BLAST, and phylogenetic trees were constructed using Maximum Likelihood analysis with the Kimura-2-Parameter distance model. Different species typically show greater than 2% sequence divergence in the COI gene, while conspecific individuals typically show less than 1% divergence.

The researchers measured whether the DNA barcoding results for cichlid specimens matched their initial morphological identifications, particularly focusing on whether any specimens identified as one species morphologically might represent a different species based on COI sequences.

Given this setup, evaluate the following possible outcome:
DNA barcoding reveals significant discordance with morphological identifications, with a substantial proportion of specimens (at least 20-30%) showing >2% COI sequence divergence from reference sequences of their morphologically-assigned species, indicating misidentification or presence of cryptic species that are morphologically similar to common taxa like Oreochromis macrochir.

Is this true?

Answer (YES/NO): NO